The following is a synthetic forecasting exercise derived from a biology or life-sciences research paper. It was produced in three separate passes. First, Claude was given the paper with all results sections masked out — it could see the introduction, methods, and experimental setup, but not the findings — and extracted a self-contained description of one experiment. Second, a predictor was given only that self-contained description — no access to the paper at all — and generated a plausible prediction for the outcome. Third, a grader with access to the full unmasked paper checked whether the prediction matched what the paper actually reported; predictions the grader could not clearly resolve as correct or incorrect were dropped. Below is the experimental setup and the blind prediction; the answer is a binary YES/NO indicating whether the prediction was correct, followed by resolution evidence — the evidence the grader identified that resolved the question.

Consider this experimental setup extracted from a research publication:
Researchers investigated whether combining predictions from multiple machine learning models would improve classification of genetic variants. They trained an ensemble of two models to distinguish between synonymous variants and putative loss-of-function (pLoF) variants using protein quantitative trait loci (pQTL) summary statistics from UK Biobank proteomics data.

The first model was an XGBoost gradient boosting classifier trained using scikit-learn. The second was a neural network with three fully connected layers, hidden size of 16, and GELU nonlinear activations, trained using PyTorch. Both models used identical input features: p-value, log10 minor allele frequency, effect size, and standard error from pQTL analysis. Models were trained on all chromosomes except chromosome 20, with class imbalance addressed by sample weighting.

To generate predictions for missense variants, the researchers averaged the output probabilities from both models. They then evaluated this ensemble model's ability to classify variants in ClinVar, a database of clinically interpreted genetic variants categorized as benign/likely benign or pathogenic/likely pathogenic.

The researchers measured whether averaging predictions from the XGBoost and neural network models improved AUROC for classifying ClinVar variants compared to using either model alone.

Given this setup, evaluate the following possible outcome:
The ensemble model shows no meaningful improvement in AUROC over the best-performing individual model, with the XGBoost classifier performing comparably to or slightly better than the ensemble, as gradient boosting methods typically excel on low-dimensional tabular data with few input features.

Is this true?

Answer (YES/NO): NO